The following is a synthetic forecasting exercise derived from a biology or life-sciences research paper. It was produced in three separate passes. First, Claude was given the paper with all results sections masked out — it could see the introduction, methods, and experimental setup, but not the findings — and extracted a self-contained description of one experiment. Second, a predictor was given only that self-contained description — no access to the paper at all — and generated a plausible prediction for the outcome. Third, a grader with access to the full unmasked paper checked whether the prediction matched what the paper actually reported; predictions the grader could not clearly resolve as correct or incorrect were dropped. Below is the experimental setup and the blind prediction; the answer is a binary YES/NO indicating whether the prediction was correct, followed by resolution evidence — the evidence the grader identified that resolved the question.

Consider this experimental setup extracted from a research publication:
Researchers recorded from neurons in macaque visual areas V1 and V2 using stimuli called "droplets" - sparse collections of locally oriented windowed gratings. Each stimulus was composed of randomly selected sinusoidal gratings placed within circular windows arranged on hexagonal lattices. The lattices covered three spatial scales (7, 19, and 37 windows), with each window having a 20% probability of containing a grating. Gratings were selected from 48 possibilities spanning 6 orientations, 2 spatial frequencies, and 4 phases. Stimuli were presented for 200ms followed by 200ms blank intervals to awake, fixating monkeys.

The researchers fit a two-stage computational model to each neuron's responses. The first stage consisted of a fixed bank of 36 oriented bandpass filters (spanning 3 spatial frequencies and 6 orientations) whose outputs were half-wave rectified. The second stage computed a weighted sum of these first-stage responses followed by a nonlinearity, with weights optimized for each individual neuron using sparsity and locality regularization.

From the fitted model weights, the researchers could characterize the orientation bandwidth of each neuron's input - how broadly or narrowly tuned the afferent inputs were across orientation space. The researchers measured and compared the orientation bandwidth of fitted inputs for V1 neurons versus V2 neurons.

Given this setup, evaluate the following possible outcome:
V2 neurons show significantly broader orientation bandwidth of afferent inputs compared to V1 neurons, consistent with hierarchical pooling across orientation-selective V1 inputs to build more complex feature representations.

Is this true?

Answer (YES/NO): NO